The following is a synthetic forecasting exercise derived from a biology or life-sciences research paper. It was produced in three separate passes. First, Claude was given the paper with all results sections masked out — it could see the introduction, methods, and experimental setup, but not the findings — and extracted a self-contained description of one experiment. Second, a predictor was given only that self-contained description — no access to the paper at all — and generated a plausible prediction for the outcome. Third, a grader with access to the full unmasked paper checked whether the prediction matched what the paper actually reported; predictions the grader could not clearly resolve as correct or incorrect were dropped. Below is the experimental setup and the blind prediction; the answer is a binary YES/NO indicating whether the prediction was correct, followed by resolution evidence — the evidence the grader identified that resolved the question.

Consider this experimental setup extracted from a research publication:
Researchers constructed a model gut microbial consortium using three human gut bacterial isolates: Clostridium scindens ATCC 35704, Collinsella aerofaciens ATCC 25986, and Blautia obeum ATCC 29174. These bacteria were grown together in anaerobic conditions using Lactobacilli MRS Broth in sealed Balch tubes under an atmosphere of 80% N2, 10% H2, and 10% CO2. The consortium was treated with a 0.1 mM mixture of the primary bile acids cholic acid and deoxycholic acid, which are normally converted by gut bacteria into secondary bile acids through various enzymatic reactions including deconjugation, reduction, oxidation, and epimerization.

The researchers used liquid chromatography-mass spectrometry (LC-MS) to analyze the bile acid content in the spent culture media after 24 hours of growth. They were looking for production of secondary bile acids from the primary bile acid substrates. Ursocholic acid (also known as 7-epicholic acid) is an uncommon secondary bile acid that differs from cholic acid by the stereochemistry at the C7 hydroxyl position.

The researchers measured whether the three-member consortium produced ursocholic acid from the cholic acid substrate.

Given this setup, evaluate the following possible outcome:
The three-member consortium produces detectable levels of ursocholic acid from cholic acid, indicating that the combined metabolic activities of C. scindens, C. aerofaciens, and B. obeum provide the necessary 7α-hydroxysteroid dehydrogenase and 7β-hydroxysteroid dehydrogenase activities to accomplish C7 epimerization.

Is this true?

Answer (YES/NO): NO